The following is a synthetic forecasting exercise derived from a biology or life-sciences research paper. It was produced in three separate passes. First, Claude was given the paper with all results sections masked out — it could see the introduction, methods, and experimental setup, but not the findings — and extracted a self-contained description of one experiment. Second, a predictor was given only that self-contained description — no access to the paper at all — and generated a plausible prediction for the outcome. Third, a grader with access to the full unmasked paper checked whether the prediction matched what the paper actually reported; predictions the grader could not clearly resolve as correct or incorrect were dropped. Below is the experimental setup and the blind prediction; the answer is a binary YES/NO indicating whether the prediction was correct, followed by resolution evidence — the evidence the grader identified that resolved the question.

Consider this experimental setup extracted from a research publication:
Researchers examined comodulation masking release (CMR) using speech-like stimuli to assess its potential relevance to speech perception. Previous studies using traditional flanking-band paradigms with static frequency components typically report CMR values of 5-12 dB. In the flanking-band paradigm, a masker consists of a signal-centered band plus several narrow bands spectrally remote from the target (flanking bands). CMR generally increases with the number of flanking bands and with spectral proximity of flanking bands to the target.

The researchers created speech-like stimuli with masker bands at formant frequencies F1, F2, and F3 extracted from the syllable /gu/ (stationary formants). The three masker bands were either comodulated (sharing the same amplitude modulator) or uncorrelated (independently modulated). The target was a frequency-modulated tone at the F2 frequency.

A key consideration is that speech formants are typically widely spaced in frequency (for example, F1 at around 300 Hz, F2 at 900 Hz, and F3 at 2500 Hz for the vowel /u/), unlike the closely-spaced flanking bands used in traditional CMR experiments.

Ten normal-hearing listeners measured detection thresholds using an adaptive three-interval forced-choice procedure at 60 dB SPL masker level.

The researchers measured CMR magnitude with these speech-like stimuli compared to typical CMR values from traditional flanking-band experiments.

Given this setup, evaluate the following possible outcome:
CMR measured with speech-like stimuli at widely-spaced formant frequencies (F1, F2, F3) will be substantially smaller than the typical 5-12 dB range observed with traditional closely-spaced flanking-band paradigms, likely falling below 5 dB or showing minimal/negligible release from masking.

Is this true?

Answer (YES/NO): YES